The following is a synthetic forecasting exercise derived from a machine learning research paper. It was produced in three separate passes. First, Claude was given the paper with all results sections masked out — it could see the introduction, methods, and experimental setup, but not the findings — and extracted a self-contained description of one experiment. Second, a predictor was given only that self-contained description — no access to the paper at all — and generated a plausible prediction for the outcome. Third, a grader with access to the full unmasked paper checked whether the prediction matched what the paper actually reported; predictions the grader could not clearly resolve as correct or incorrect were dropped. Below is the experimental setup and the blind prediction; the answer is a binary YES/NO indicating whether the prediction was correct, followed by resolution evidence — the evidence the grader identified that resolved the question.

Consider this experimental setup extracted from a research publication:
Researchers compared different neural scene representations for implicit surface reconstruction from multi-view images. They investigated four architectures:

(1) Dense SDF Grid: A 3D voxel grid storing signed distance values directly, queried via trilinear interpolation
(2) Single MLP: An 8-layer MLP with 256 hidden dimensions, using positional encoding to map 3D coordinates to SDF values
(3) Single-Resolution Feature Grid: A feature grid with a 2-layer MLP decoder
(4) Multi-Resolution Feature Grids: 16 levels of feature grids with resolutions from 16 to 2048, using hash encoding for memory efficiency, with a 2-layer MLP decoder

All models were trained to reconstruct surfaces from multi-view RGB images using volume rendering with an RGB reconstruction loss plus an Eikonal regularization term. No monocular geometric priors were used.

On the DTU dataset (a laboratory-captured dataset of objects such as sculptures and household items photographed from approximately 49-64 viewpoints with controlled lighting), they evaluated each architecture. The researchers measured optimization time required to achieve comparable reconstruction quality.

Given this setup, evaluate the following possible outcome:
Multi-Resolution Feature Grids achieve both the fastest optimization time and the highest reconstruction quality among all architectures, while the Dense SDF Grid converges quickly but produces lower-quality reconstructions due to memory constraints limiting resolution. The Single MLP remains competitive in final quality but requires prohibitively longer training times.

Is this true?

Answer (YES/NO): NO